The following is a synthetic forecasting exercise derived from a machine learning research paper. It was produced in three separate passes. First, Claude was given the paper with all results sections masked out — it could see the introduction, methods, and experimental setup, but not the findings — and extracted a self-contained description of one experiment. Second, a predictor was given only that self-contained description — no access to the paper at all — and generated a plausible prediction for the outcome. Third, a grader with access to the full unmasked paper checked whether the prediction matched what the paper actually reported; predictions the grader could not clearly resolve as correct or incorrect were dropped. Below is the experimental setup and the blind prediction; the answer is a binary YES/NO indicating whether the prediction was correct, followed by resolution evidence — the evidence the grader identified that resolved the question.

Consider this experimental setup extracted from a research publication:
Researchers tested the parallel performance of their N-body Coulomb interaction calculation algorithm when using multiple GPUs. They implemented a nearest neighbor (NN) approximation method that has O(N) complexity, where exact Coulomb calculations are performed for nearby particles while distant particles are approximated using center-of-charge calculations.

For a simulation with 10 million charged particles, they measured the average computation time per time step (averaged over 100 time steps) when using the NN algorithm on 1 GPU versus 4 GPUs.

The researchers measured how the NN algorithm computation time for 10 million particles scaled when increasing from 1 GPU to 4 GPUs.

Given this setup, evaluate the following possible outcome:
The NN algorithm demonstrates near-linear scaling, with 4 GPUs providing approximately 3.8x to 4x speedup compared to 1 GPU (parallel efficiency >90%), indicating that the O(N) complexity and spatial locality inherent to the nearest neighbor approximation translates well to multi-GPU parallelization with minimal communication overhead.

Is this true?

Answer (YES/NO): NO